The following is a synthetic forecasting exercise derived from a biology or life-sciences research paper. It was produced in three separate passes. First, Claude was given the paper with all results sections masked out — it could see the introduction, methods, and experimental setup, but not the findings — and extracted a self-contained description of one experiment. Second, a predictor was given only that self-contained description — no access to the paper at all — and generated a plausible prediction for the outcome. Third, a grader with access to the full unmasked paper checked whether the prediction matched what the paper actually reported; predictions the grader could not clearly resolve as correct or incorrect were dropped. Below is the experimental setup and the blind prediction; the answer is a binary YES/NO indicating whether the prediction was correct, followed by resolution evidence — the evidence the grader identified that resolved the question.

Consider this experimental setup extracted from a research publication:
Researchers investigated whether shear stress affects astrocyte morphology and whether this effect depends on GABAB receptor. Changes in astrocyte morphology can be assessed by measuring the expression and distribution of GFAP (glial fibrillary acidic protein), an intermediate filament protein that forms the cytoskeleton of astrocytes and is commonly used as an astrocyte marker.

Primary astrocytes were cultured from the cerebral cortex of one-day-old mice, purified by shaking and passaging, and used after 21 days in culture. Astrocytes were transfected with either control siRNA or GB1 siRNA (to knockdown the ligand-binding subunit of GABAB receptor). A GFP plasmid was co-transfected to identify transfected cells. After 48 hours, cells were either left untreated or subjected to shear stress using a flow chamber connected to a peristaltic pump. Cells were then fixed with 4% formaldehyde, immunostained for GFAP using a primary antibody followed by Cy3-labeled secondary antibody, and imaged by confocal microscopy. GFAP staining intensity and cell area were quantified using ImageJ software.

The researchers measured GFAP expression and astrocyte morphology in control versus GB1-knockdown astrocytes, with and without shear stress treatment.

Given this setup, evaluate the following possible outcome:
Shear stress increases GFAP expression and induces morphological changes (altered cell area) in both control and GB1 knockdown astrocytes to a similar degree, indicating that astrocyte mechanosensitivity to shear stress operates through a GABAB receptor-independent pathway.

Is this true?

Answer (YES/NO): NO